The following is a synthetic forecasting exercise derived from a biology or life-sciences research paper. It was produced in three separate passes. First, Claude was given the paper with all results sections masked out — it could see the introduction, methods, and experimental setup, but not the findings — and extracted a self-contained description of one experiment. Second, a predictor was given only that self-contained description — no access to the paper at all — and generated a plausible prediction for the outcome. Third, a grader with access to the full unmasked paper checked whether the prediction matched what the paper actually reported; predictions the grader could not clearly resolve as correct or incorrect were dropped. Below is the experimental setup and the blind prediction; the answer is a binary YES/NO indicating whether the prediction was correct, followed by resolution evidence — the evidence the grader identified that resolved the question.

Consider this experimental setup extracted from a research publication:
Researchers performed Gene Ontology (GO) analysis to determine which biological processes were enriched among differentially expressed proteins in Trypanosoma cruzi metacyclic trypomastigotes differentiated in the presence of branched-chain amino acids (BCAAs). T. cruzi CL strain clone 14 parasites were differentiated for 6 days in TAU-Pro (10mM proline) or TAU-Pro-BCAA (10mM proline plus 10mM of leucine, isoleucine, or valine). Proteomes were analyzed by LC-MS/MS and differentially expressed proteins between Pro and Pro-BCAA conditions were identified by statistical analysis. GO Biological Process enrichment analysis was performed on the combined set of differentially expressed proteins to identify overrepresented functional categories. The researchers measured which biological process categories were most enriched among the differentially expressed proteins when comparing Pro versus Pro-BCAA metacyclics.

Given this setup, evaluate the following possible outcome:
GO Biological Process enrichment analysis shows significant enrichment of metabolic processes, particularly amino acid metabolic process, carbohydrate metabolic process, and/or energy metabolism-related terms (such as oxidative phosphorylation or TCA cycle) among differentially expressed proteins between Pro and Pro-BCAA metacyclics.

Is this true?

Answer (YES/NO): YES